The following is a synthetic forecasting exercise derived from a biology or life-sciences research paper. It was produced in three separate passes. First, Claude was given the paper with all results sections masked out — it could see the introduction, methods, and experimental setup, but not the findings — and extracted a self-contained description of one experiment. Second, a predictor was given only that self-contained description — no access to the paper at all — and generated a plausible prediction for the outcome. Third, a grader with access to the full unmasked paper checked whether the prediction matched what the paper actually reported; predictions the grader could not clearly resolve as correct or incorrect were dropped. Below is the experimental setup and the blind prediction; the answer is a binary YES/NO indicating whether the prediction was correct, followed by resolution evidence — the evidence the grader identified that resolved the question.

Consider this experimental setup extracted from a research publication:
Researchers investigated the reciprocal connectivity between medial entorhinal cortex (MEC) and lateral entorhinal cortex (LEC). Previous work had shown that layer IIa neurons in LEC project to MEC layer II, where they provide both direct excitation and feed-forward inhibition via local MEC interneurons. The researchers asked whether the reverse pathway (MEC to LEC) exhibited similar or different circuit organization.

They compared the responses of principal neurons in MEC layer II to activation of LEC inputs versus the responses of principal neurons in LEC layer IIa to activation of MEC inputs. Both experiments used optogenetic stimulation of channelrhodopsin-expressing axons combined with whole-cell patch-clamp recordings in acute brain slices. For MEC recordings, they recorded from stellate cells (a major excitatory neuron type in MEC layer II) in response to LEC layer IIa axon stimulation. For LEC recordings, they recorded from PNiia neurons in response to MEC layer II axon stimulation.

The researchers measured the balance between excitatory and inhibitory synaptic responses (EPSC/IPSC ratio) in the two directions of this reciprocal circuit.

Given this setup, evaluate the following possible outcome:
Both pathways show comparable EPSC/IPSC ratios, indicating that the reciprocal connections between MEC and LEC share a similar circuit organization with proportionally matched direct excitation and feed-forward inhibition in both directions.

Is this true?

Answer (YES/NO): NO